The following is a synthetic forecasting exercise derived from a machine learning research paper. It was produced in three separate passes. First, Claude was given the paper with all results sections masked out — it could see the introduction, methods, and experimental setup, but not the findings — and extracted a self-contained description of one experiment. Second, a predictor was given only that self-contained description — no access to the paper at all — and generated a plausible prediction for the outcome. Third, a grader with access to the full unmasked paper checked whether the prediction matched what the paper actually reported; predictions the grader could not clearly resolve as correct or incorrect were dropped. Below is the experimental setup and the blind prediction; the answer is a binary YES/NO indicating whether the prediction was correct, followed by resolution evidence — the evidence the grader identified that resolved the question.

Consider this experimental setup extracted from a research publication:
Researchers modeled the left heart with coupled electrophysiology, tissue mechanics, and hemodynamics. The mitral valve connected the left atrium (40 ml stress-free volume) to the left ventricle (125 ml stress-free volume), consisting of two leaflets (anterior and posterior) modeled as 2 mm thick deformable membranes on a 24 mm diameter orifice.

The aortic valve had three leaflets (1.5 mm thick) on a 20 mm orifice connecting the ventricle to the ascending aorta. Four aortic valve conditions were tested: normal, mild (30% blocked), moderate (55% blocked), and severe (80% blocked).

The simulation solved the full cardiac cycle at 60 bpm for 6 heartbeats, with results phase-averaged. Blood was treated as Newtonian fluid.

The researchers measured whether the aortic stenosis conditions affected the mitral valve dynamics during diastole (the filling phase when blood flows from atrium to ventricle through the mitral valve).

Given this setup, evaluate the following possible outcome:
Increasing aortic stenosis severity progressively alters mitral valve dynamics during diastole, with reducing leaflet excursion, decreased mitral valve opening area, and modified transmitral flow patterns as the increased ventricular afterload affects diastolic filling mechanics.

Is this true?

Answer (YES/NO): NO